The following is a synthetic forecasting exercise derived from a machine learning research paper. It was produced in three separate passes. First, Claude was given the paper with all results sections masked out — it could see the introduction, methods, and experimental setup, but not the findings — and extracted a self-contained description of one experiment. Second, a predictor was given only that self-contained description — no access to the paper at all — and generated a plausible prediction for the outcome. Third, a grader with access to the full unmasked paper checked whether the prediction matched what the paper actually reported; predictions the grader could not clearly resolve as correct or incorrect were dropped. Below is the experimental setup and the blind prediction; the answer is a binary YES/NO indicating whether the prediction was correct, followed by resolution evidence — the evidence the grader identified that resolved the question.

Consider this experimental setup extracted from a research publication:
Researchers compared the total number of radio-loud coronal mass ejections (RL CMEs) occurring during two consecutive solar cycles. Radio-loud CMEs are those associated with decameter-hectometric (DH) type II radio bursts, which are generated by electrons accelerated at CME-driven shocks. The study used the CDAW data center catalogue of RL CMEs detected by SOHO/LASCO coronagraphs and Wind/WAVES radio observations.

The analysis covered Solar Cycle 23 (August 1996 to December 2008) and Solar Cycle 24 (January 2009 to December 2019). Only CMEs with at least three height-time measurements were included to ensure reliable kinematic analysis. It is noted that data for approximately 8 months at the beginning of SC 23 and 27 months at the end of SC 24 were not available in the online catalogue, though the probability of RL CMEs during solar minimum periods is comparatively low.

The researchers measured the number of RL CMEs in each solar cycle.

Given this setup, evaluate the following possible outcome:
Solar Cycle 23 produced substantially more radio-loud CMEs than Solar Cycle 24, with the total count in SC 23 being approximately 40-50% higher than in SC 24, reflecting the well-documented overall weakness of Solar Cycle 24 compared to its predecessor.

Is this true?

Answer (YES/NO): NO